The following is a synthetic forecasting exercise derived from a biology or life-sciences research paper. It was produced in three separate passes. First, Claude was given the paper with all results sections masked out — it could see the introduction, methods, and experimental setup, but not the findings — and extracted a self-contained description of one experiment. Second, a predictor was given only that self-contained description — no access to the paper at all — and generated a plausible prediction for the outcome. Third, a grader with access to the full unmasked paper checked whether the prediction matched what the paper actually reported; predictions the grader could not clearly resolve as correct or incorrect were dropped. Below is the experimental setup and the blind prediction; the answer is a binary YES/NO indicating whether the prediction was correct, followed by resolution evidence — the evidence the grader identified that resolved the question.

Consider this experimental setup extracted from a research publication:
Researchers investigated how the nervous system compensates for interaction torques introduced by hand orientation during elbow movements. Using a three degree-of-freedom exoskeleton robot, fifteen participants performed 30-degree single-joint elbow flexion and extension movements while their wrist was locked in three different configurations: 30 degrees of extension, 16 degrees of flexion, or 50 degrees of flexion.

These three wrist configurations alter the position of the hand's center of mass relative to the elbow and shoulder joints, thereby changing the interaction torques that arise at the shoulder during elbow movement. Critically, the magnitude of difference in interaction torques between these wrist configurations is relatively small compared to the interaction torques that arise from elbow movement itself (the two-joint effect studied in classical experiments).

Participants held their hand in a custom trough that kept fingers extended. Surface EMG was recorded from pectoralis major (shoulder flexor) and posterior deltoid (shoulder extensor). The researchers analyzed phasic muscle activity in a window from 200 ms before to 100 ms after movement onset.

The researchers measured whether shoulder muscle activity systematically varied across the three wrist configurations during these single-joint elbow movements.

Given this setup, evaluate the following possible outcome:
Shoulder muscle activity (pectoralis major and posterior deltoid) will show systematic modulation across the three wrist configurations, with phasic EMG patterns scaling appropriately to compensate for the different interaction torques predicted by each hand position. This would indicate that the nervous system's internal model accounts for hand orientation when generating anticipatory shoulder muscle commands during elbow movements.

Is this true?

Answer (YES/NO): YES